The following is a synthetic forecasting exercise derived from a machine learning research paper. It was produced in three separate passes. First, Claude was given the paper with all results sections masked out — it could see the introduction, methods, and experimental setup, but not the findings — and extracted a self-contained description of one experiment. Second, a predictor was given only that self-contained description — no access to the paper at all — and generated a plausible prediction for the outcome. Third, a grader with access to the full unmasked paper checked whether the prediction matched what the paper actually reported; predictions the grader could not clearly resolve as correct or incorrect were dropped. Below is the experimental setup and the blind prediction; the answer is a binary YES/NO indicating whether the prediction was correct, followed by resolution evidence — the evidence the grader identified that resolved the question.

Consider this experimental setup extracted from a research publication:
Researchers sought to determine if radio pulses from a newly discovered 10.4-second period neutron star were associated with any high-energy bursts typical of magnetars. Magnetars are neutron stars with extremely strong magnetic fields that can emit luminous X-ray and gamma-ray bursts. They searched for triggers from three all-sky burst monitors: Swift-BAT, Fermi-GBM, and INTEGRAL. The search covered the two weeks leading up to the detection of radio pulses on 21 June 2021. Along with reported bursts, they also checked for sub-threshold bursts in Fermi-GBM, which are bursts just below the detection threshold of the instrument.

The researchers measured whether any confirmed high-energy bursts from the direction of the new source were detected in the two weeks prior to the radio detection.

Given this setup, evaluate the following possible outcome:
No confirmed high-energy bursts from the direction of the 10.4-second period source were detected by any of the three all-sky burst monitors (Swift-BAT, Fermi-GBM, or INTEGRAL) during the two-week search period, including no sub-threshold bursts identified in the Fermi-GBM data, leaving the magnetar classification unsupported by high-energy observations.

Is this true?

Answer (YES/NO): NO